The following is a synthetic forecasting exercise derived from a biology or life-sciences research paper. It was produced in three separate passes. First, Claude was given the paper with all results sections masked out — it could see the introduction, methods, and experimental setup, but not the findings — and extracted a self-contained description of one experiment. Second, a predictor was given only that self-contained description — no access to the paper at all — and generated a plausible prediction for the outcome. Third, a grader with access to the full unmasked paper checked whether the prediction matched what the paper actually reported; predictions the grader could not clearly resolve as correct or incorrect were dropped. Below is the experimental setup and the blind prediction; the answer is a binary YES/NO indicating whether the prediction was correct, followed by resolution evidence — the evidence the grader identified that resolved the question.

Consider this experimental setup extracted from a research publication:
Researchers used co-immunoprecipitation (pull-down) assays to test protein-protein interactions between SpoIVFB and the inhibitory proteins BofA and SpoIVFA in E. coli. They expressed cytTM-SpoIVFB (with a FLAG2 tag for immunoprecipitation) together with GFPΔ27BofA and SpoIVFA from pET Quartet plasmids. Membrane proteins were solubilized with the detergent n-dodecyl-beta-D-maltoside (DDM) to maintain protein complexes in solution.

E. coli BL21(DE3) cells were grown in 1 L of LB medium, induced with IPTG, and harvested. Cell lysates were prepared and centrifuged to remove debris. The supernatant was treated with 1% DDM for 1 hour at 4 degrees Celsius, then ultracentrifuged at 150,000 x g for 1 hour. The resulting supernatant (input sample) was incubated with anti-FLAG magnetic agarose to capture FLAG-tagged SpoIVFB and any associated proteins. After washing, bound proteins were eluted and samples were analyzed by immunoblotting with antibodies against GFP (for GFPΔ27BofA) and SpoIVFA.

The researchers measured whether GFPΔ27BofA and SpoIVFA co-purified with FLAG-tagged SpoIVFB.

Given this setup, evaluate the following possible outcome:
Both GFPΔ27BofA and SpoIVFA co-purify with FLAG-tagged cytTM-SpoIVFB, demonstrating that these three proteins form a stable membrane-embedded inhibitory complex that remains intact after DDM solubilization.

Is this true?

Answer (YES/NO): NO